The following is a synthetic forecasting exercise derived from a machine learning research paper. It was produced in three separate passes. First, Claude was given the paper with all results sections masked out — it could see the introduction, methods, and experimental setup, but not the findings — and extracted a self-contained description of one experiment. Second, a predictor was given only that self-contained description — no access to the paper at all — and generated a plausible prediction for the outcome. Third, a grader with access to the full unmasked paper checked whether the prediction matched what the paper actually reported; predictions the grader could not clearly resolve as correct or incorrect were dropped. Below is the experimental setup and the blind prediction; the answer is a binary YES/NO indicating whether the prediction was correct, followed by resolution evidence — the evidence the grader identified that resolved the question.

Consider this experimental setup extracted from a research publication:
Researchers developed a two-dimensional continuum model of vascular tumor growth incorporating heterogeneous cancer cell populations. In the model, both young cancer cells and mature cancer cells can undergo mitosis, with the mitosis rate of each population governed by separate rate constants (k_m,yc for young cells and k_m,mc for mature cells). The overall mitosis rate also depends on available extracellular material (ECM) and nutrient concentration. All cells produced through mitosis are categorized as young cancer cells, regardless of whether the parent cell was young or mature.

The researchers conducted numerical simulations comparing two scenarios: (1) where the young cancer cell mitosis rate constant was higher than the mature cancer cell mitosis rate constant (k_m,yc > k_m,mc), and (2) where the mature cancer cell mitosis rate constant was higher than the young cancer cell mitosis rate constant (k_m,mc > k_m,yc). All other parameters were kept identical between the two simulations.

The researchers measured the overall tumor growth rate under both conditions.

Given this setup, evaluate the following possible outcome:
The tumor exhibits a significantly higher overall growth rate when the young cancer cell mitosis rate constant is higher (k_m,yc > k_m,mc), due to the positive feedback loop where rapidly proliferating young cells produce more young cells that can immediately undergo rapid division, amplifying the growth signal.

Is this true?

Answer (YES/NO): YES